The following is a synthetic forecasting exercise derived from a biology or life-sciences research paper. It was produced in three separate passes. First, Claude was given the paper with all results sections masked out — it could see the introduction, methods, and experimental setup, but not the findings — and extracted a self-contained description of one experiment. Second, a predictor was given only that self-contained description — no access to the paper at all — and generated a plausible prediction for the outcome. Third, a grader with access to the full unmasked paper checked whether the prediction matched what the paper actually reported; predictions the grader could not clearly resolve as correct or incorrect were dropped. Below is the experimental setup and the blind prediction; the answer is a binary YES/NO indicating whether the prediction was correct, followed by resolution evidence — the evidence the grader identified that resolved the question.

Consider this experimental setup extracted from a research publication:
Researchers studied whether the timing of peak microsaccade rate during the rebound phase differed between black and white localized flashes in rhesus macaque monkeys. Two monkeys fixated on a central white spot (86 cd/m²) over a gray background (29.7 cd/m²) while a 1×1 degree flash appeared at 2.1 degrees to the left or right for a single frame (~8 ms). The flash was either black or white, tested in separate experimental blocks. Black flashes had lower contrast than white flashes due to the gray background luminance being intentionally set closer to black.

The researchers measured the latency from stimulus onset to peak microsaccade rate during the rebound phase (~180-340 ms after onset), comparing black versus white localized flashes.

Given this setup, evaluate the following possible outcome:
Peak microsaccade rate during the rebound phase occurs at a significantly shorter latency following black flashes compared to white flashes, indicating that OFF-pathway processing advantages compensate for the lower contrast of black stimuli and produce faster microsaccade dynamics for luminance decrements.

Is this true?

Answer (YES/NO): YES